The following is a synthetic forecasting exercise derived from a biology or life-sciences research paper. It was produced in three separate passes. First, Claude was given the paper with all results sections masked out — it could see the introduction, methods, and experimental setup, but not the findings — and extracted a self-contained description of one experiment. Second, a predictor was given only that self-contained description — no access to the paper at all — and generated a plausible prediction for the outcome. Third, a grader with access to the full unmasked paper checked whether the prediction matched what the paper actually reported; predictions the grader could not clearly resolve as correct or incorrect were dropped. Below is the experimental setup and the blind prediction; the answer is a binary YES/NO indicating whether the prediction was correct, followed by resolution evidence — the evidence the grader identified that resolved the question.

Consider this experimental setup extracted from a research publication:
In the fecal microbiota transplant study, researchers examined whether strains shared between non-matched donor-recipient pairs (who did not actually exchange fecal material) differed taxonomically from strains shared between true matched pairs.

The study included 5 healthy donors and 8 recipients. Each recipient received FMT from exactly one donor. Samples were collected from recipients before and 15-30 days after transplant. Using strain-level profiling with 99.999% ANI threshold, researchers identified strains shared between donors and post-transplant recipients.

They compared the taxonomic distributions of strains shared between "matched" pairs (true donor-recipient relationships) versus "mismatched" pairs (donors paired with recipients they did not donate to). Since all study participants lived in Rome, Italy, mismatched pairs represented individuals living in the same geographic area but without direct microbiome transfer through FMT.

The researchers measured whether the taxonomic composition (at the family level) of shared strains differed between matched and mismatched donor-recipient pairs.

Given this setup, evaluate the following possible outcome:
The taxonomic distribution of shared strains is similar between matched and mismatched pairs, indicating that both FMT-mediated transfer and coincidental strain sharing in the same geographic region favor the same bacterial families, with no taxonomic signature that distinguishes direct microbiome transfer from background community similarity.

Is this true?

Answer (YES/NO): NO